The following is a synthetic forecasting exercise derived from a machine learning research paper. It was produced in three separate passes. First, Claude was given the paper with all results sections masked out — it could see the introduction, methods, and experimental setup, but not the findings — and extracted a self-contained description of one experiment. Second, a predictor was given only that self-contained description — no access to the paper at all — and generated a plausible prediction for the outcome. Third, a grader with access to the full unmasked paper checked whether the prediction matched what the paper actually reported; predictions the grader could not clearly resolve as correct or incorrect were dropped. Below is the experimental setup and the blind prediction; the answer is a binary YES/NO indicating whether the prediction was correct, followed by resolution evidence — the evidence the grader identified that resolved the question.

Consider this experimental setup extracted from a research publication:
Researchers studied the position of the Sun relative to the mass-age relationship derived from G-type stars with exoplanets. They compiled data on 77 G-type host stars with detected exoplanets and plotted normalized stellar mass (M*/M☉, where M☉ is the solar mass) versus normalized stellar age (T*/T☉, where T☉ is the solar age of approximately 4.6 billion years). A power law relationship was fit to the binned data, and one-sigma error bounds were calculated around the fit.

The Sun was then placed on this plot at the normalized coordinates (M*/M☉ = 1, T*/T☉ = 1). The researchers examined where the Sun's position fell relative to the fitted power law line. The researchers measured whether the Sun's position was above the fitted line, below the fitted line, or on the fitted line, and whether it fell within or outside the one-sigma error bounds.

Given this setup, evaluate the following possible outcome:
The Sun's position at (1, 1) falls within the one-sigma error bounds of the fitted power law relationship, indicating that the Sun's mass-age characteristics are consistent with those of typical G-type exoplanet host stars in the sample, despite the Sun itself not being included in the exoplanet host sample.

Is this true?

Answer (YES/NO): YES